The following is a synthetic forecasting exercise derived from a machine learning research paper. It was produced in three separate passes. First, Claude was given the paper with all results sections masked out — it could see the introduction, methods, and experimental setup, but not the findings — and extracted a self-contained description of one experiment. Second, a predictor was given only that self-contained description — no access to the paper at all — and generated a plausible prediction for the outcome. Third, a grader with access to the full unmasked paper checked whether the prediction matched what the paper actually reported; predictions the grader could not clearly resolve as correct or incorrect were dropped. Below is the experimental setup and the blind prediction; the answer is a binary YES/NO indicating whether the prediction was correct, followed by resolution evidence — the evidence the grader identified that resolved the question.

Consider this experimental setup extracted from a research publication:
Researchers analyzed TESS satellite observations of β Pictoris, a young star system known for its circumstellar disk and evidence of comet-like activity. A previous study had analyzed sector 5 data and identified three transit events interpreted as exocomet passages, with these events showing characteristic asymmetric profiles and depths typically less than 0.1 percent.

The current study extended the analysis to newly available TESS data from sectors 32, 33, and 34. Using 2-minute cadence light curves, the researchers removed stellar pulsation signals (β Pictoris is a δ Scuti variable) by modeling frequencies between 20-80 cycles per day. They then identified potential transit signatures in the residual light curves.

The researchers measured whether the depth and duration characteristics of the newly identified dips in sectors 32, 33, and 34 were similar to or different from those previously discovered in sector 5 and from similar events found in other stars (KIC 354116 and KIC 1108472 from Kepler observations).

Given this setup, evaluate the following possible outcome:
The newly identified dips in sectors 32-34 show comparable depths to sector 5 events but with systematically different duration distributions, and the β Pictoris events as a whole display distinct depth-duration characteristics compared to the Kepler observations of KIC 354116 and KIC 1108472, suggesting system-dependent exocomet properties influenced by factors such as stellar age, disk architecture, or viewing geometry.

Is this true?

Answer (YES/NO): NO